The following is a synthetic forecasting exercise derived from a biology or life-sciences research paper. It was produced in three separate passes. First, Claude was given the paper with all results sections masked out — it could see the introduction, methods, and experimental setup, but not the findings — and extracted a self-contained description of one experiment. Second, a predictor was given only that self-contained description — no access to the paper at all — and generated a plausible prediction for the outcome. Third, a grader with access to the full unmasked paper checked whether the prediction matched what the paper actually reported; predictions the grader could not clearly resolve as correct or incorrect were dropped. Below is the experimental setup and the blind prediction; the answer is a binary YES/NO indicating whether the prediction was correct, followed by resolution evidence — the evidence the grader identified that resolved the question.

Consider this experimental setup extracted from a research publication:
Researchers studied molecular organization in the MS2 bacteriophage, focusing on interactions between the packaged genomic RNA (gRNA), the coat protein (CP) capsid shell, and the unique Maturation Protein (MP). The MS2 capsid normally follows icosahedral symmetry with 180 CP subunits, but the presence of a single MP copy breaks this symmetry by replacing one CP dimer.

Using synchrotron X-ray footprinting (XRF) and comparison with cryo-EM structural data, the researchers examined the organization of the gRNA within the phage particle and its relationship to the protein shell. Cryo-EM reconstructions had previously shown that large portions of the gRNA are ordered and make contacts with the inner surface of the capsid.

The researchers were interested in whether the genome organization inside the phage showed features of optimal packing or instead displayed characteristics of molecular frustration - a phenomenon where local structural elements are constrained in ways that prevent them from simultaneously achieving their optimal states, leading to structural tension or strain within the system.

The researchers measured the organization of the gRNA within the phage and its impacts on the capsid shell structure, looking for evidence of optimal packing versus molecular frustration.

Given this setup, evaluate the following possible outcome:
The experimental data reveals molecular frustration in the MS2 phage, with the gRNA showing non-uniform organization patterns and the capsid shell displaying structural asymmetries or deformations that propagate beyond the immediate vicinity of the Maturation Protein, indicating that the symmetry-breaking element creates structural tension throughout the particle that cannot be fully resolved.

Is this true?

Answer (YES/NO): YES